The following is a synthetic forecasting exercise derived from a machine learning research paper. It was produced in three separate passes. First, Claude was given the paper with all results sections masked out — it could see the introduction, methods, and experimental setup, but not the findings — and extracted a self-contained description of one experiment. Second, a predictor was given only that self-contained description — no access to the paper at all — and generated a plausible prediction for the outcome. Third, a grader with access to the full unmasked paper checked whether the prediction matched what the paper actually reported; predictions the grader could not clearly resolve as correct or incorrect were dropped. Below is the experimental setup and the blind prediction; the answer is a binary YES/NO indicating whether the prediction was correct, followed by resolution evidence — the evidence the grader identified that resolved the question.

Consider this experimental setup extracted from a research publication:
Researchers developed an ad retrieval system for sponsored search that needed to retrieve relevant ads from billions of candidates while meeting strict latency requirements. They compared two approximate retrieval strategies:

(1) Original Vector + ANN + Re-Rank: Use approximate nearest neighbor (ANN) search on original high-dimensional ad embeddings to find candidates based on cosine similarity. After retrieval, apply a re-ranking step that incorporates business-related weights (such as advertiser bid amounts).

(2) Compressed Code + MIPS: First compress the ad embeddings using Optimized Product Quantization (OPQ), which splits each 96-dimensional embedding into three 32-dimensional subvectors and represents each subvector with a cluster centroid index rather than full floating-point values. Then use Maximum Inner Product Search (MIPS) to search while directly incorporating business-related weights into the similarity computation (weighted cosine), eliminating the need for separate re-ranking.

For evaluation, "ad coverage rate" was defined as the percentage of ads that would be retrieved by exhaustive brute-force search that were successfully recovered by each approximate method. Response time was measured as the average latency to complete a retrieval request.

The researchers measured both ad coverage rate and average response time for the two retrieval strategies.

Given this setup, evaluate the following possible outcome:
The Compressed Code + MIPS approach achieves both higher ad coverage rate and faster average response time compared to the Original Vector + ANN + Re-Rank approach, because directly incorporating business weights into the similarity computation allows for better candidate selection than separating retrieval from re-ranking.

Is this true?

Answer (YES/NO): YES